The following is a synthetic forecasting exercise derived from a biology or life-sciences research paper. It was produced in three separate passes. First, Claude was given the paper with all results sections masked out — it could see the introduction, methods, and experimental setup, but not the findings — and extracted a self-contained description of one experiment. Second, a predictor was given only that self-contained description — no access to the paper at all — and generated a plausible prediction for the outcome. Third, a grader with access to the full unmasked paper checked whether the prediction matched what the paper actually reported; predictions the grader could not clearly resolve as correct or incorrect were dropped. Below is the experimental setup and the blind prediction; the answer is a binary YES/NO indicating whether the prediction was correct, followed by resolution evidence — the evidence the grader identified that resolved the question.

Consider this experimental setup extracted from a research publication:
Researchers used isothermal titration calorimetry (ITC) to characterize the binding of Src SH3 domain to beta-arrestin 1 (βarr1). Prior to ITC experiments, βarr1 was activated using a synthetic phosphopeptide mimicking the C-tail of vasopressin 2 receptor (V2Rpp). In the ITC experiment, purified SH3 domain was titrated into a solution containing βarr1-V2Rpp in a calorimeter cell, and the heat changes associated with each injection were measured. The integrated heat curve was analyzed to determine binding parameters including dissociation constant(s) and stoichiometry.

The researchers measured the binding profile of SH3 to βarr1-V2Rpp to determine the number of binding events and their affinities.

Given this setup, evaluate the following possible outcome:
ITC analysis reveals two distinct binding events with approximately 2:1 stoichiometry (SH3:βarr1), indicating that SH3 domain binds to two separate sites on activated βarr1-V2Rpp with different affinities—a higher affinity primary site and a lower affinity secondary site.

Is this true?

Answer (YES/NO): YES